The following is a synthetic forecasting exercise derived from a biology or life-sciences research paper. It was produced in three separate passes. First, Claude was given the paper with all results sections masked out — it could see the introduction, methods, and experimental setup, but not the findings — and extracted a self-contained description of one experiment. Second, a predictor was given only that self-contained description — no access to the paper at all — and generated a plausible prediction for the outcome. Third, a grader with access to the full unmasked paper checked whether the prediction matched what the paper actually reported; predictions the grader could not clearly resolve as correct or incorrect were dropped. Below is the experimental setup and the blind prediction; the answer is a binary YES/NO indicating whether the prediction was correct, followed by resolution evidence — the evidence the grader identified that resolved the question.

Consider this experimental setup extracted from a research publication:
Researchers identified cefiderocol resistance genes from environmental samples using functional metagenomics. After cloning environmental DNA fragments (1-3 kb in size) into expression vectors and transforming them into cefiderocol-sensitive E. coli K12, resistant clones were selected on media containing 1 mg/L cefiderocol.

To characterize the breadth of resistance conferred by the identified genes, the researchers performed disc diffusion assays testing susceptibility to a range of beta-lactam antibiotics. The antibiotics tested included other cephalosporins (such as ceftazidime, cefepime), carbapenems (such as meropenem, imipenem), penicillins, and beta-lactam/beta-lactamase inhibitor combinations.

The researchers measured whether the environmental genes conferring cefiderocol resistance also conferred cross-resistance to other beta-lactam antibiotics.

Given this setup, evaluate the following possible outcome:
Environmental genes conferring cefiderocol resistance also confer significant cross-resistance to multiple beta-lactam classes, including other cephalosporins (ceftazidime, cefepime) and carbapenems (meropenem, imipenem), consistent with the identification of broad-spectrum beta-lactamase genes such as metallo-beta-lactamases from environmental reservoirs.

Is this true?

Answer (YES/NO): NO